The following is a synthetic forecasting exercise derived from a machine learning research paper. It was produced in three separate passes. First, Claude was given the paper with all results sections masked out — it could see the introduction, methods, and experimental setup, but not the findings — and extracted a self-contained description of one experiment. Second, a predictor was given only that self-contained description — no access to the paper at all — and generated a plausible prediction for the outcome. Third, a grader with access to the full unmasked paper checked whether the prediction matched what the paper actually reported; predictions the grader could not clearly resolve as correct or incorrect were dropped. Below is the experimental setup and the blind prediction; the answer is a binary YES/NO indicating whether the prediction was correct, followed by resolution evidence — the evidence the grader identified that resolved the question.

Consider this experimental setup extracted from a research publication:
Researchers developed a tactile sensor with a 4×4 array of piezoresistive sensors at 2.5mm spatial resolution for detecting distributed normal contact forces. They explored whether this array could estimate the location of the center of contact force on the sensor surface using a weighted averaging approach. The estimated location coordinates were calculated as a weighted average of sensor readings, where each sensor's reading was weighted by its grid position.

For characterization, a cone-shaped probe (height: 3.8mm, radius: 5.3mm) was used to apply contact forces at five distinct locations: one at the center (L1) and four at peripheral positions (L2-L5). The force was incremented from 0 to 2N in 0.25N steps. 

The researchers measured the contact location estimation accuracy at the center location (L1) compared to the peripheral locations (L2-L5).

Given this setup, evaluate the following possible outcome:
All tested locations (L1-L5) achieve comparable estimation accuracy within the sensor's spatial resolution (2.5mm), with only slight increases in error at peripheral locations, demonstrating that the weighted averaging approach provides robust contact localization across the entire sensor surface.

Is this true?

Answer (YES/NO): NO